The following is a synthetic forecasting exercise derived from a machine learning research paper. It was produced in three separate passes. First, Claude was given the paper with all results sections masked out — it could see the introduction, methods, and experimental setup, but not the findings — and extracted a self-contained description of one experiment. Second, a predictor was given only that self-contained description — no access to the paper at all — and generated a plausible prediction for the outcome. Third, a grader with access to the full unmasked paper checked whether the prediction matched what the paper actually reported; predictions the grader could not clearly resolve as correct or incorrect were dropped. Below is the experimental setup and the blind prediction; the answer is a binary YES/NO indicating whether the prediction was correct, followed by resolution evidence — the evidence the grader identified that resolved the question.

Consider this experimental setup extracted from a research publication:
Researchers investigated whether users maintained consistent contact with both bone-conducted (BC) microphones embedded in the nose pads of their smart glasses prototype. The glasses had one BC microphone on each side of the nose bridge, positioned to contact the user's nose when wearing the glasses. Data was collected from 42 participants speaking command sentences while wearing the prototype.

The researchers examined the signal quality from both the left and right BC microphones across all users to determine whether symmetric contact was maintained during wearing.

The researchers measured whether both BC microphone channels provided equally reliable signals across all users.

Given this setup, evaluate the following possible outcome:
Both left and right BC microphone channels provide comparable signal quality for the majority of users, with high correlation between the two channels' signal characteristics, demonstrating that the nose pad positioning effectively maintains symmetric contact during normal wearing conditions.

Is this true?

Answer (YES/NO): NO